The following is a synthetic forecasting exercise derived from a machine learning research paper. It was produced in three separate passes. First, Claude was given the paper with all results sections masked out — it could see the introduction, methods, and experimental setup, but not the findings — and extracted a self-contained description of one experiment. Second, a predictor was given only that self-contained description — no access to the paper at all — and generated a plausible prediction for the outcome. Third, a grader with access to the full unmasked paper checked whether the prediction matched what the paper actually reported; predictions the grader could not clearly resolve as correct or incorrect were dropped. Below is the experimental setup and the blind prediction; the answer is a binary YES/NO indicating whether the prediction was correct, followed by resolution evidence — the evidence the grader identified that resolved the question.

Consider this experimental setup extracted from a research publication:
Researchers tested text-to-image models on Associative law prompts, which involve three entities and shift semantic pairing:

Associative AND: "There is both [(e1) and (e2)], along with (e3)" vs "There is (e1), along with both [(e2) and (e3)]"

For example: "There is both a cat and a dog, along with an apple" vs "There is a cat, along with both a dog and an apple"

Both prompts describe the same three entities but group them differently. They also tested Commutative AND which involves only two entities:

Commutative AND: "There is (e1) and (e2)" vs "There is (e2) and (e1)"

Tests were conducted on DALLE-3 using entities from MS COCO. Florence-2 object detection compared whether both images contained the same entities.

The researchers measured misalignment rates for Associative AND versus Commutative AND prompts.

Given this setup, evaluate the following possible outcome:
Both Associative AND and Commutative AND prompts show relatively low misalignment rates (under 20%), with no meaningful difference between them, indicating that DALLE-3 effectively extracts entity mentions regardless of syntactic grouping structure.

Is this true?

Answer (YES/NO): NO